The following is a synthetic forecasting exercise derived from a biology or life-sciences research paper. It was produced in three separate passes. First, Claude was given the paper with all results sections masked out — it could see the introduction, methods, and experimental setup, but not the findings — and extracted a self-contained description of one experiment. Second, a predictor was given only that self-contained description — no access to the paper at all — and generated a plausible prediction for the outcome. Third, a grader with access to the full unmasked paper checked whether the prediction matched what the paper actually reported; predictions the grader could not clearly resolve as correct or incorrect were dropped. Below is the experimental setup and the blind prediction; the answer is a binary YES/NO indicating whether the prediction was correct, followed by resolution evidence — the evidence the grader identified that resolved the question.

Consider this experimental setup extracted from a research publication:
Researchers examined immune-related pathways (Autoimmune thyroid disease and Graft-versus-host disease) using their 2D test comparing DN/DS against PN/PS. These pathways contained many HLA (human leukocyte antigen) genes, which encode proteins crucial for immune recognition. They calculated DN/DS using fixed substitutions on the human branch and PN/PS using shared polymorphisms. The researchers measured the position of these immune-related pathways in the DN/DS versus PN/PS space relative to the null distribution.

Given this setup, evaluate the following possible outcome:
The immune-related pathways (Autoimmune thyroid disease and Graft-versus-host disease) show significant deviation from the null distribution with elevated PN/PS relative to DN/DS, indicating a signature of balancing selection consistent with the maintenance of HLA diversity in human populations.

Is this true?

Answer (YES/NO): NO